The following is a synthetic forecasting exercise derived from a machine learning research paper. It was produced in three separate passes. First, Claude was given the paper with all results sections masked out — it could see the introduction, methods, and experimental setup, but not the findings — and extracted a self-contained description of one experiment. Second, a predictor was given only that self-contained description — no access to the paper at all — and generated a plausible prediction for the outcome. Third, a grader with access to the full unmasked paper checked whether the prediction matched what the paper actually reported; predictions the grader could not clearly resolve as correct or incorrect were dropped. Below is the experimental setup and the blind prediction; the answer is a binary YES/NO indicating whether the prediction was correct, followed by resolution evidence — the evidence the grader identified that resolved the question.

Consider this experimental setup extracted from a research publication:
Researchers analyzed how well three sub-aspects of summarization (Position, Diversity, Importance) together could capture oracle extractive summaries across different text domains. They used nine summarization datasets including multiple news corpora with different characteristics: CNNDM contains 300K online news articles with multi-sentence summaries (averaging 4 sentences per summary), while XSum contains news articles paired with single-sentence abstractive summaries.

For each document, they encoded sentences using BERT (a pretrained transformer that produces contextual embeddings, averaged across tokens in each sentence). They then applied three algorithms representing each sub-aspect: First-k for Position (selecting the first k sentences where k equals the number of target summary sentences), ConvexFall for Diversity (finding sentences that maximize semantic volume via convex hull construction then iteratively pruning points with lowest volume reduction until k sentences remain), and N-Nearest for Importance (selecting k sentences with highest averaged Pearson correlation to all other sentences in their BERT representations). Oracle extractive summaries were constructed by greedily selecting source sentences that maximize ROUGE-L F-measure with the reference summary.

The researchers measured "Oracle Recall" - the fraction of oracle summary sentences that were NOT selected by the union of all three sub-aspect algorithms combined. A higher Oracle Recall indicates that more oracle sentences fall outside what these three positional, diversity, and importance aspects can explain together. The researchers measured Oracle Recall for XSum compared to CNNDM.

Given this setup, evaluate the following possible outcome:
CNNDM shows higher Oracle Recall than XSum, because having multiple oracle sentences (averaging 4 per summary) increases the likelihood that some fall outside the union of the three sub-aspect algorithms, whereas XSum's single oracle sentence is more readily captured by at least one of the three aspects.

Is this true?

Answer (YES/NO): NO